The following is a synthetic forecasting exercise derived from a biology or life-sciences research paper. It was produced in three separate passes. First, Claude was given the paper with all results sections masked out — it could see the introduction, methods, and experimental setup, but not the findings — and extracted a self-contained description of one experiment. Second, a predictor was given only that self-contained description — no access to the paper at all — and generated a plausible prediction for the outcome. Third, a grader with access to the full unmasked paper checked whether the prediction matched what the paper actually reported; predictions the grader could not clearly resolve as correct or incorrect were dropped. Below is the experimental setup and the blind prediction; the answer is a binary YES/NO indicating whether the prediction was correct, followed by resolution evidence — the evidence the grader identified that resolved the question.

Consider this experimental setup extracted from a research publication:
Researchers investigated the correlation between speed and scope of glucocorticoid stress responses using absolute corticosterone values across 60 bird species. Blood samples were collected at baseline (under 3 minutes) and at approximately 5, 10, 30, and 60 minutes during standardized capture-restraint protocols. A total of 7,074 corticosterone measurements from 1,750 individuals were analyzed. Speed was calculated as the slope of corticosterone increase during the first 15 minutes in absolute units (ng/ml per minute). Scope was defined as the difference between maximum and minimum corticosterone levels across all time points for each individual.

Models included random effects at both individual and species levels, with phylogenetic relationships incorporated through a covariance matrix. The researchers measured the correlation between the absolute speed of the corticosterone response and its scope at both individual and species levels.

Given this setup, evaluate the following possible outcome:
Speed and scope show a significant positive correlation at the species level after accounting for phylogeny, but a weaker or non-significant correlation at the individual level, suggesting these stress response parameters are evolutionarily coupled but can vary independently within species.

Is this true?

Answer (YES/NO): NO